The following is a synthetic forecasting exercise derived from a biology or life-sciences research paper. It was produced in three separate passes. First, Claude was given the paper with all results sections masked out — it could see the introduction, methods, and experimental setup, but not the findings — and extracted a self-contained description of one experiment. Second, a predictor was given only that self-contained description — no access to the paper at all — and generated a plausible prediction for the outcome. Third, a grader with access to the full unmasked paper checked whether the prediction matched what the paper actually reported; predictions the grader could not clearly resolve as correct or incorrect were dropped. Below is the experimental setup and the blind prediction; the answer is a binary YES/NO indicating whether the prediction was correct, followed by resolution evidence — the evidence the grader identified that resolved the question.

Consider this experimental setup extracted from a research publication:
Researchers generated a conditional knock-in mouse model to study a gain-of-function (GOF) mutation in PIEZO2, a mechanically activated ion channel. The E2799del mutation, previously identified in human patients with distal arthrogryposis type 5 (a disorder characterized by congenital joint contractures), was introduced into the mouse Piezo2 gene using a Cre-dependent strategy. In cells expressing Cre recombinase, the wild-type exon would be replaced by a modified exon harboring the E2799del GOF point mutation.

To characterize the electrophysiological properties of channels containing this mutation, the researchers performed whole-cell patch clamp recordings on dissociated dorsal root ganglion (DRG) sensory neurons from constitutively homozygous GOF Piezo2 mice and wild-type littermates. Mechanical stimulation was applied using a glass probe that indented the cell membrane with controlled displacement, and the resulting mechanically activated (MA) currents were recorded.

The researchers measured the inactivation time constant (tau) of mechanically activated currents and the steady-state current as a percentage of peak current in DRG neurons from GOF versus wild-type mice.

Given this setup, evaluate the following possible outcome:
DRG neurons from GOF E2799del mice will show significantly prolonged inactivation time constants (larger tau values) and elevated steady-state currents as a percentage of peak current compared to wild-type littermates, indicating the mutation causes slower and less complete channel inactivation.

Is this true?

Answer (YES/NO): YES